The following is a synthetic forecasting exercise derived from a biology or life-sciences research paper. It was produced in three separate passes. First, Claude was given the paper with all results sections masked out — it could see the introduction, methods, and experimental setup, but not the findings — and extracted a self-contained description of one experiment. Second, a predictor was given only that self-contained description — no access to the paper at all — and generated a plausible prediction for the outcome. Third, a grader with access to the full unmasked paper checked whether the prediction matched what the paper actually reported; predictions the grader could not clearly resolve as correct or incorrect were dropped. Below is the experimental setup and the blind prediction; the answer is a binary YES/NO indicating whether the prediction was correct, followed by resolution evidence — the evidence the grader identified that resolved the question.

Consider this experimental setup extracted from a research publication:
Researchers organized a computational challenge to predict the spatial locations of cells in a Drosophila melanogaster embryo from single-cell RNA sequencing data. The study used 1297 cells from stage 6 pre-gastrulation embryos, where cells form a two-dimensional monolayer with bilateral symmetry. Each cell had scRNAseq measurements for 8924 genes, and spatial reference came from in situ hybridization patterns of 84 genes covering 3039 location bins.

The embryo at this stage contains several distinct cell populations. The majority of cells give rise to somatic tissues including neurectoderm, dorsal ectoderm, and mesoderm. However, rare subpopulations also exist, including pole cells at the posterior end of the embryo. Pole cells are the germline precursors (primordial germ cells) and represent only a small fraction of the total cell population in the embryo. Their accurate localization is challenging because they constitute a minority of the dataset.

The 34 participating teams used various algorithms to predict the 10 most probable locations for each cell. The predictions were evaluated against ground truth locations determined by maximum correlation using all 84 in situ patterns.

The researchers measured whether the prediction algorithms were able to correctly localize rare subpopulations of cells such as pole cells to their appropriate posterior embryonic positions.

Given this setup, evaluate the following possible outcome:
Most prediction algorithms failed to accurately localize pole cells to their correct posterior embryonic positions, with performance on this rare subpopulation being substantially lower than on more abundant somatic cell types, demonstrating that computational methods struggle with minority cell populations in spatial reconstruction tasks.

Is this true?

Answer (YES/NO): NO